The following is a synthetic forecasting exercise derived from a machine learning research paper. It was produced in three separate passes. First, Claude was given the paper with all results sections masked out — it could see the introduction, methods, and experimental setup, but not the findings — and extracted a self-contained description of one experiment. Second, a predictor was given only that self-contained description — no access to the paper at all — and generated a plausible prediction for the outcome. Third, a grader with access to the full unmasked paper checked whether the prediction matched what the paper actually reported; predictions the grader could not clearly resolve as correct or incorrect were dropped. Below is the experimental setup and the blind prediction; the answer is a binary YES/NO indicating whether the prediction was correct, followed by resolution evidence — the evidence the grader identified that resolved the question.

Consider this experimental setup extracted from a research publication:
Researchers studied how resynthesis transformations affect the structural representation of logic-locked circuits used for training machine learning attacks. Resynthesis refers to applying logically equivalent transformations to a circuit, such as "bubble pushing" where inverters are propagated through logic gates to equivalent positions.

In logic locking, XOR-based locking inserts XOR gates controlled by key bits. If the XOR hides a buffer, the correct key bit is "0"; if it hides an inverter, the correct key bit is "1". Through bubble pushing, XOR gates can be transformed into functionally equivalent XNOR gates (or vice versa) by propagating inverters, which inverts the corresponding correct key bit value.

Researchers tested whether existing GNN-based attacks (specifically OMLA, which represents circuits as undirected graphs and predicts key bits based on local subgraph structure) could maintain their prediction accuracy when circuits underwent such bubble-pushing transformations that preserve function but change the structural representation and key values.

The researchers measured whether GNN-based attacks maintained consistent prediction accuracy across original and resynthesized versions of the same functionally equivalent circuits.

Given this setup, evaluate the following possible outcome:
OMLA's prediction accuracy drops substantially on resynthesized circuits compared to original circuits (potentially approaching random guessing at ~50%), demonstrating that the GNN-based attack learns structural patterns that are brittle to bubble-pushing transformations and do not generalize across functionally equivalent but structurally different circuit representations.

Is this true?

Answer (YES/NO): YES